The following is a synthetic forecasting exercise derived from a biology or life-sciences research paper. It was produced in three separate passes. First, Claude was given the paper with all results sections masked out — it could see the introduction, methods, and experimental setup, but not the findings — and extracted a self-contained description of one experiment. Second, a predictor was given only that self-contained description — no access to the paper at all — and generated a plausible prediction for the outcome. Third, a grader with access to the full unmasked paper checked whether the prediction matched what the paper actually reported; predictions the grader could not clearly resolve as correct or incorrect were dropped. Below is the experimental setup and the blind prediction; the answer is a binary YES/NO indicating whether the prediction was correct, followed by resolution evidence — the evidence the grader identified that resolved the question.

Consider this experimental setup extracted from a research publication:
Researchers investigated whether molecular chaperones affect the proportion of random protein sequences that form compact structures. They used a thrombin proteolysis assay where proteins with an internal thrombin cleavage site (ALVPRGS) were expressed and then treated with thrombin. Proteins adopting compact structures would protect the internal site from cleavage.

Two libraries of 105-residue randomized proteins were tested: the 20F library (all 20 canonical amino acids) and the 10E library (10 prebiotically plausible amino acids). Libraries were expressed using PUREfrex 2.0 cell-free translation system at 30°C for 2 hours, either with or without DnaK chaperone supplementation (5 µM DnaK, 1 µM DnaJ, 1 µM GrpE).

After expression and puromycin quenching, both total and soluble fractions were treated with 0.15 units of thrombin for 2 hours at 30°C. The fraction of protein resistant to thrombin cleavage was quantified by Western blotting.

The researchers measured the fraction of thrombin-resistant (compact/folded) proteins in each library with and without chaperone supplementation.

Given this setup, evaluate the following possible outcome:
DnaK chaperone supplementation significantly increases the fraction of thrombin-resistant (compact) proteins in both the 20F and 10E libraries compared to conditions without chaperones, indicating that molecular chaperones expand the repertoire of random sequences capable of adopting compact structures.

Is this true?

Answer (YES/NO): NO